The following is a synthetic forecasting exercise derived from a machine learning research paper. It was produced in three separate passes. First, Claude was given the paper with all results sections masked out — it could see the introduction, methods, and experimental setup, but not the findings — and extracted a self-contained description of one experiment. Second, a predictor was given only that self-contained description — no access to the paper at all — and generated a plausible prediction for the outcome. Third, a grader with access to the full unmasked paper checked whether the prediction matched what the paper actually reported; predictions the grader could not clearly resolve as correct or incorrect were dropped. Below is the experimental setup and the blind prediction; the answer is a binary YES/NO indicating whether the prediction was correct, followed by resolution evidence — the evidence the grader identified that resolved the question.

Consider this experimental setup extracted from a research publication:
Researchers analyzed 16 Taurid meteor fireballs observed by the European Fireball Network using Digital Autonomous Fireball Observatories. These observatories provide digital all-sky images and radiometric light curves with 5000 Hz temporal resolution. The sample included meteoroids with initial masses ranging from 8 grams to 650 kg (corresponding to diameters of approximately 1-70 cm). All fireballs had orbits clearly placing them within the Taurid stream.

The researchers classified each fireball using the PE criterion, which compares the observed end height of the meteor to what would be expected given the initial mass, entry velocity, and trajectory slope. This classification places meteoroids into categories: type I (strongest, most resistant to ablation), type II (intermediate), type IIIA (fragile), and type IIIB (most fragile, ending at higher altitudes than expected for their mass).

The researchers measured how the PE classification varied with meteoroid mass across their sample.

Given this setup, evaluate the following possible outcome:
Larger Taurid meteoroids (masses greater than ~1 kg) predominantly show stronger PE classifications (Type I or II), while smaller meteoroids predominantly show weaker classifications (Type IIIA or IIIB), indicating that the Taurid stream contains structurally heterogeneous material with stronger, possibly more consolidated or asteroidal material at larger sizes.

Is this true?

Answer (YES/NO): NO